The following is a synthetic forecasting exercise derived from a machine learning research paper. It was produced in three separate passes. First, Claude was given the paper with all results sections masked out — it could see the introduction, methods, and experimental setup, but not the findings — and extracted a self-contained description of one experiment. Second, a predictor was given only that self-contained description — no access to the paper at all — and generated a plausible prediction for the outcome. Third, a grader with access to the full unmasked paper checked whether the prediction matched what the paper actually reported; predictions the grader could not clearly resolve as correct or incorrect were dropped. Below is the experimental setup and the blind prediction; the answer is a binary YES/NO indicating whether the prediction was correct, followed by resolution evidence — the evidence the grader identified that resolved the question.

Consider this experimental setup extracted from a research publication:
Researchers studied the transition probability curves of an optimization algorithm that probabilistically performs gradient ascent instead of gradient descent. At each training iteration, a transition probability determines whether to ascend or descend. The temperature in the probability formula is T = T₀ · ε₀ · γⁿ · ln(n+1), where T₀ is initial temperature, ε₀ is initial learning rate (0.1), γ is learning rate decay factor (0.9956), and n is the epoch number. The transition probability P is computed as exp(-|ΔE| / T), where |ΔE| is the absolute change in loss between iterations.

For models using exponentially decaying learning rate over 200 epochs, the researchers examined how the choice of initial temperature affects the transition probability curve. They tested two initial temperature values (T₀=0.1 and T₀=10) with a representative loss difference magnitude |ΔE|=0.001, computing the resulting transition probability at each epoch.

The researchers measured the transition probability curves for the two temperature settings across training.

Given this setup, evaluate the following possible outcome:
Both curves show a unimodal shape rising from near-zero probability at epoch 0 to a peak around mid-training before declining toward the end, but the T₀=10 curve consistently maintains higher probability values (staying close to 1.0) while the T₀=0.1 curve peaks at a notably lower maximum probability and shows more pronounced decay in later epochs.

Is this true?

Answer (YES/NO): NO